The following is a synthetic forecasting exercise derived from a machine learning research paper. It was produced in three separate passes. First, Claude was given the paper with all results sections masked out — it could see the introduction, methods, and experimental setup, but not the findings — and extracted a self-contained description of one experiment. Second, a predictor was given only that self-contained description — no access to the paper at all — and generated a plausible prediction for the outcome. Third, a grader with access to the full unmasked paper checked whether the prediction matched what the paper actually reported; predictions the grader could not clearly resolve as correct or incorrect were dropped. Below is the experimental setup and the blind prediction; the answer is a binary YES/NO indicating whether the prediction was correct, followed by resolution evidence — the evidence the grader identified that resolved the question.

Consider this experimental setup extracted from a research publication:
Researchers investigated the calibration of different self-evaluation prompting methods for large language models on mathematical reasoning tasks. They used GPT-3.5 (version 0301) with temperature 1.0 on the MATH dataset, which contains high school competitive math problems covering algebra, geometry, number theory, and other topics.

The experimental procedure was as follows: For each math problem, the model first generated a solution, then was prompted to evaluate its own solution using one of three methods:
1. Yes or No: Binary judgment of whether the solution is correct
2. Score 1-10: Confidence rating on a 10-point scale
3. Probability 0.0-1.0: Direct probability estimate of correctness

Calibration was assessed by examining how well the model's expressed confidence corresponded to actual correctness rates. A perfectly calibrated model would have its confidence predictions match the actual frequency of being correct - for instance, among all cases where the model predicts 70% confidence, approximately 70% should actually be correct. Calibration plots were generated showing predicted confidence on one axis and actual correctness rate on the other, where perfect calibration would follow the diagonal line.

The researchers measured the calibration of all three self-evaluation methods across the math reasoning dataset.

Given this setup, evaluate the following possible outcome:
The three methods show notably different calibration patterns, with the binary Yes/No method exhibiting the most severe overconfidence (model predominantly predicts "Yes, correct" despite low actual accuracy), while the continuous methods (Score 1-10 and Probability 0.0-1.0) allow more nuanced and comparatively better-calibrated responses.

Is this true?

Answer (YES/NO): NO